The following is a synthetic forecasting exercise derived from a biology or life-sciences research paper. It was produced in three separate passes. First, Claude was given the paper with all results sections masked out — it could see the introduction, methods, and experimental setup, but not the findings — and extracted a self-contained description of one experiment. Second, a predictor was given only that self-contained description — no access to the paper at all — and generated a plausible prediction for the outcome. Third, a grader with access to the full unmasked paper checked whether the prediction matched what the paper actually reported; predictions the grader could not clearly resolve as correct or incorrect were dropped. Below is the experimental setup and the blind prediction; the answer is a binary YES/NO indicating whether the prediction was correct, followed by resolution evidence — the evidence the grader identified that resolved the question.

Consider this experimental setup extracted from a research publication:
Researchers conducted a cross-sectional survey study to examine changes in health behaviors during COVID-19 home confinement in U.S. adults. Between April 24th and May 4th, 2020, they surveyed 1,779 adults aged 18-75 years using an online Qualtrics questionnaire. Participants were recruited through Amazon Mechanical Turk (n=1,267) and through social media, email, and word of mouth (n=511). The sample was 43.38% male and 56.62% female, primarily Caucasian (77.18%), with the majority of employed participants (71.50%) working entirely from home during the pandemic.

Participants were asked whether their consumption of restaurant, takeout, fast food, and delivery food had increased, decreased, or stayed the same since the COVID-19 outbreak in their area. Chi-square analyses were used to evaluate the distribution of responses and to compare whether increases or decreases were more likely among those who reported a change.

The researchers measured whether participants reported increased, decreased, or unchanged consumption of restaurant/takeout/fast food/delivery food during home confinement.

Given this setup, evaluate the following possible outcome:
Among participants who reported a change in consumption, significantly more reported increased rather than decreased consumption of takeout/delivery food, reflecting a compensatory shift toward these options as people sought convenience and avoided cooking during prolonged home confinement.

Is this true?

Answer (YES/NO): NO